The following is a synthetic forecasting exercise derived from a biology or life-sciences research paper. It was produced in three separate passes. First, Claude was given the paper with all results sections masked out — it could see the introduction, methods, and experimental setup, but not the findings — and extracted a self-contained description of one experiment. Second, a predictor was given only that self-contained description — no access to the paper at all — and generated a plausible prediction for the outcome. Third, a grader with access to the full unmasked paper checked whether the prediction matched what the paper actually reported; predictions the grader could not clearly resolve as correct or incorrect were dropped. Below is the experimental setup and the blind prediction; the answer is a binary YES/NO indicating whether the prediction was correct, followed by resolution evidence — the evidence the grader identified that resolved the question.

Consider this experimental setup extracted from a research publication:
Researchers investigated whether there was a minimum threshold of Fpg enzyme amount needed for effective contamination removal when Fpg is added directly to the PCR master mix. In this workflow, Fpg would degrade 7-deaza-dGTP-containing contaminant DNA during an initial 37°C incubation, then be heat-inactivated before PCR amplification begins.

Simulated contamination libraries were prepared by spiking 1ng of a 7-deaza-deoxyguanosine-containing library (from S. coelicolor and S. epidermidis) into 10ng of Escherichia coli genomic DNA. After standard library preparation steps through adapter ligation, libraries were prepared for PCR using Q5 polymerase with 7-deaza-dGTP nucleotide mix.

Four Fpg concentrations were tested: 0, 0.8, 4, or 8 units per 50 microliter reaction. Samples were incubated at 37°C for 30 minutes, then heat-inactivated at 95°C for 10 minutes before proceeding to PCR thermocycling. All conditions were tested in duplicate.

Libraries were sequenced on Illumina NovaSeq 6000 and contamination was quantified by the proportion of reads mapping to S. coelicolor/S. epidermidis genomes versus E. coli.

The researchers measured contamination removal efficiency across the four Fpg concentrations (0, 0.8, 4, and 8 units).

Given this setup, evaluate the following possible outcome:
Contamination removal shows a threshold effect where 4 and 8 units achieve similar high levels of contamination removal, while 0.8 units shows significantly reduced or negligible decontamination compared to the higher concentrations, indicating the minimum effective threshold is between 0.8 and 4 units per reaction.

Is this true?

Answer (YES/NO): NO